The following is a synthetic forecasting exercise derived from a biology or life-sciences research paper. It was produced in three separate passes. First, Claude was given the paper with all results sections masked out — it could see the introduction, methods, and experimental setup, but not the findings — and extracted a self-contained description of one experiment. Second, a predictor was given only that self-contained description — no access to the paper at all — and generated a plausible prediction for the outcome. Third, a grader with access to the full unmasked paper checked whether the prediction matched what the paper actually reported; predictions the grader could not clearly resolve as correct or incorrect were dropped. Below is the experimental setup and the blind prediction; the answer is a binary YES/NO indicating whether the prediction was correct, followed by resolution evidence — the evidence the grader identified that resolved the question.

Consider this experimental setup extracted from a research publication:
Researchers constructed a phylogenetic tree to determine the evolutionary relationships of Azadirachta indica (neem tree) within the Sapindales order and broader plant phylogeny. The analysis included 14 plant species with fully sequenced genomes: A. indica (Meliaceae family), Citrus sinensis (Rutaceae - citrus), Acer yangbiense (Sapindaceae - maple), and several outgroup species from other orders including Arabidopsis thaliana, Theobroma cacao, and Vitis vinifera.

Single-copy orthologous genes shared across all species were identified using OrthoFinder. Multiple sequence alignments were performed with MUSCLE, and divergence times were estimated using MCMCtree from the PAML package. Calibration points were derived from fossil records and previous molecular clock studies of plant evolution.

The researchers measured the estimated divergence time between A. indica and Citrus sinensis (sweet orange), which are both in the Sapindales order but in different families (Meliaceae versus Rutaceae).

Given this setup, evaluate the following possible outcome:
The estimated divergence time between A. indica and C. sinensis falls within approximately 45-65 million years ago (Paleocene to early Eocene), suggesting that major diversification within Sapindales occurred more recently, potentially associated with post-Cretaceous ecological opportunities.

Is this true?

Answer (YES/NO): YES